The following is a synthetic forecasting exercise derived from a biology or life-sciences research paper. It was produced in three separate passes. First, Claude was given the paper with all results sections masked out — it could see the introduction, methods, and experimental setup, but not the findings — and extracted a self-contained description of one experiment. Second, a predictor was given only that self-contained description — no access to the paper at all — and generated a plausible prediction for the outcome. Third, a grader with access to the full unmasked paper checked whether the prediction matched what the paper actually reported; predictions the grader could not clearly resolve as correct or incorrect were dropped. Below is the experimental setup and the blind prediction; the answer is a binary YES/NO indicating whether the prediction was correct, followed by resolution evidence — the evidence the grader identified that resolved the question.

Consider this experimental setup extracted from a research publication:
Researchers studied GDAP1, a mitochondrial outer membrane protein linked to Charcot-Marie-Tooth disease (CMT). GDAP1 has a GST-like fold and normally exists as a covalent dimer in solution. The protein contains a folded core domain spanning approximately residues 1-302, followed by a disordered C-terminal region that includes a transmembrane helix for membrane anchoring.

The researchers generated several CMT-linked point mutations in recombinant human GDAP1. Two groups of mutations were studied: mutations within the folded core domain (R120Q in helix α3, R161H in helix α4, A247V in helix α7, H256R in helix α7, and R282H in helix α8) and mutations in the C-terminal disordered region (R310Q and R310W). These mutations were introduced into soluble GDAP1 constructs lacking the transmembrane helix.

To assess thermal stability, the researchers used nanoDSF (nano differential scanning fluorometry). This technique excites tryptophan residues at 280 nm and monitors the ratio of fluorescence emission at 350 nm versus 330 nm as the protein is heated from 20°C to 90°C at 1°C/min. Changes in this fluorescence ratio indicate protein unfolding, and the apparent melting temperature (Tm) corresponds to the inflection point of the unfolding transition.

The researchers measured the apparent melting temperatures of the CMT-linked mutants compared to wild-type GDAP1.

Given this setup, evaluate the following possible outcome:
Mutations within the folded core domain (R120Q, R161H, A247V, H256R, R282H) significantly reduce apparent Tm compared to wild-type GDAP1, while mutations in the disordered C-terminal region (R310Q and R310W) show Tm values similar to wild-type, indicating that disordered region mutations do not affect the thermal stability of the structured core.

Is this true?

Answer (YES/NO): NO